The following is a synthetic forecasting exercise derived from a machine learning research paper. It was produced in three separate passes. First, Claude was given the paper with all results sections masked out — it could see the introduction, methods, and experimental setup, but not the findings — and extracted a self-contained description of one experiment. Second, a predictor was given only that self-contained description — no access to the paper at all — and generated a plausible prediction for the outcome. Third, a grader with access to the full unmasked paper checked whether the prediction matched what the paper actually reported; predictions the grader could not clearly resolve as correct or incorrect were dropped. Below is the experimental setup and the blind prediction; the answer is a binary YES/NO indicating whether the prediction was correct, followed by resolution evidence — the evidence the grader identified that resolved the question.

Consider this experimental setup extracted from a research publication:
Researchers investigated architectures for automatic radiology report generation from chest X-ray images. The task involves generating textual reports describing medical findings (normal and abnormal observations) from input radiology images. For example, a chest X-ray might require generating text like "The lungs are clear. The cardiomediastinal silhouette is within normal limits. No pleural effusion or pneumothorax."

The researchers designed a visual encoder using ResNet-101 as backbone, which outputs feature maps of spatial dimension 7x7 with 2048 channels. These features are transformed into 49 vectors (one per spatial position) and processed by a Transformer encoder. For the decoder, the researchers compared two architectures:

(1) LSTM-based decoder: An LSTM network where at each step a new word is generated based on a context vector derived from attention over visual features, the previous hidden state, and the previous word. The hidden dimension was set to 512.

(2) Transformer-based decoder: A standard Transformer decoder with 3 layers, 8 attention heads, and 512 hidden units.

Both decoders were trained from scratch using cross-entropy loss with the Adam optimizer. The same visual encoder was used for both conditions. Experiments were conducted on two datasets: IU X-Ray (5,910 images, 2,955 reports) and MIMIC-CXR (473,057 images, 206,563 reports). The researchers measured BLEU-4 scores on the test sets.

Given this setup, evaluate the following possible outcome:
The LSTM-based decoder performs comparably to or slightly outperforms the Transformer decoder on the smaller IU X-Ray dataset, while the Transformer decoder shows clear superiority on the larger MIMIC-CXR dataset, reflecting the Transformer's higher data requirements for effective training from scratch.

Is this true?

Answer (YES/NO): NO